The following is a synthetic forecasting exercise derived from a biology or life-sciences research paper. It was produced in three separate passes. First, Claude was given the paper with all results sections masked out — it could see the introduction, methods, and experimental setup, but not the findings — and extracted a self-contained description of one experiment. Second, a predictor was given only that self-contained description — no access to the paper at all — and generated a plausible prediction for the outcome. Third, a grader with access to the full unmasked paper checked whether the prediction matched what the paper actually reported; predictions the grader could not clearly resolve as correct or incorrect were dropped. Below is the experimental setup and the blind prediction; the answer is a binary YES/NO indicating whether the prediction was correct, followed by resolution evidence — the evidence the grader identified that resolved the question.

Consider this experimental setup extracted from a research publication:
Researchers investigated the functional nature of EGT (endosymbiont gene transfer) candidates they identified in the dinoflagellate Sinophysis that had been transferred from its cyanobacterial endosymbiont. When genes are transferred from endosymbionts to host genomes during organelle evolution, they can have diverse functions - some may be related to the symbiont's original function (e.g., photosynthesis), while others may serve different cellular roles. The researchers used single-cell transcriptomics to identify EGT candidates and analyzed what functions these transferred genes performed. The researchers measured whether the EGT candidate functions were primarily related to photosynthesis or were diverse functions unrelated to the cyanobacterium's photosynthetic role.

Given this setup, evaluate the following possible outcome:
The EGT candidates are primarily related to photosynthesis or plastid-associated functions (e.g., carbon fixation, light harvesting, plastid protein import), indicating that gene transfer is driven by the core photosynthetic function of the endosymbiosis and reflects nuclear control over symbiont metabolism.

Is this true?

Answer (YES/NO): YES